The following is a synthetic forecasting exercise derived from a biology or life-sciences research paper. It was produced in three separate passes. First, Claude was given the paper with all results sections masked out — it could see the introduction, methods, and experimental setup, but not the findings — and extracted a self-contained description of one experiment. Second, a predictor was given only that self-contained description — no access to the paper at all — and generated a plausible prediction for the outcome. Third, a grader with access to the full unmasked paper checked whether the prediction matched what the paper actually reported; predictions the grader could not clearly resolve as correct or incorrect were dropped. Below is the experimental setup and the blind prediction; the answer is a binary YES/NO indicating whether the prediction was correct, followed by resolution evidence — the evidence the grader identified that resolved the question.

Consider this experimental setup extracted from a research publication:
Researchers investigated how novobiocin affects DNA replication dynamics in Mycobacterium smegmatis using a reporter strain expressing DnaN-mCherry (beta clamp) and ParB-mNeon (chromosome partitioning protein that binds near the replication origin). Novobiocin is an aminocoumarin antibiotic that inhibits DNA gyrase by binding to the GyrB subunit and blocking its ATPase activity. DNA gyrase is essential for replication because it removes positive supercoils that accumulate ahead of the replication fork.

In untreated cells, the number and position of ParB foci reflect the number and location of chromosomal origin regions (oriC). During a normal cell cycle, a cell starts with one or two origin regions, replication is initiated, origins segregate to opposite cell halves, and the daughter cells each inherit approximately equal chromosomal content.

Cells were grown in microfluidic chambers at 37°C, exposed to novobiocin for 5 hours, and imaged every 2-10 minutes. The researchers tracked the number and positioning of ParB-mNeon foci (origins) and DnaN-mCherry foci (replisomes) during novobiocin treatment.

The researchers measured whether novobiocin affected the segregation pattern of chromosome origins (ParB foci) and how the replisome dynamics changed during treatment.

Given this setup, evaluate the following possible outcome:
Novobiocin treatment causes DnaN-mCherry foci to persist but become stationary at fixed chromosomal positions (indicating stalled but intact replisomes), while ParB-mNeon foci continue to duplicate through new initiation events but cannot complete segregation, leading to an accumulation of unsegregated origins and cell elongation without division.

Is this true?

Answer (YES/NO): NO